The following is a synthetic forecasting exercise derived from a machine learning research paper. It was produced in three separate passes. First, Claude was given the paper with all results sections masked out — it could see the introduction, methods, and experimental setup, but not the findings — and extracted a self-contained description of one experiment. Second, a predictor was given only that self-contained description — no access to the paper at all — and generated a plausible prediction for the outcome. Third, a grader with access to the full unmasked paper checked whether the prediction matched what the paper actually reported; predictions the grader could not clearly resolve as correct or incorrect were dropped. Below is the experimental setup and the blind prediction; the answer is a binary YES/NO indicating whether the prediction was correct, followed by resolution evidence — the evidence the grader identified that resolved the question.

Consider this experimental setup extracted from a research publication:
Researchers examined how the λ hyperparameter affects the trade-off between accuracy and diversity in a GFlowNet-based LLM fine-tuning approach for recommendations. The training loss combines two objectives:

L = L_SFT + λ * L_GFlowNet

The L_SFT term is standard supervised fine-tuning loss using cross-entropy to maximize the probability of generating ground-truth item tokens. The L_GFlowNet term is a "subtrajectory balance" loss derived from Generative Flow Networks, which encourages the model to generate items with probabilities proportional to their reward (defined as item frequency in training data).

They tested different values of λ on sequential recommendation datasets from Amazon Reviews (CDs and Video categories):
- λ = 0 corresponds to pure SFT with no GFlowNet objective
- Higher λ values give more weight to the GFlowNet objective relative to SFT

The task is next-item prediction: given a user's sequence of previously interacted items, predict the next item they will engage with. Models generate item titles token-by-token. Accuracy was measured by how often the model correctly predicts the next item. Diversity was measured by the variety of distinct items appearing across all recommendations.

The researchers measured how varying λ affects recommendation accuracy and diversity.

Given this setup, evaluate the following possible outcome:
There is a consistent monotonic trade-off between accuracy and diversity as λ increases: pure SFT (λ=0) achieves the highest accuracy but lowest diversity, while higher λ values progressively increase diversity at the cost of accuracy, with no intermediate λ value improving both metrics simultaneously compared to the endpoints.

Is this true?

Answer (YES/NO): NO